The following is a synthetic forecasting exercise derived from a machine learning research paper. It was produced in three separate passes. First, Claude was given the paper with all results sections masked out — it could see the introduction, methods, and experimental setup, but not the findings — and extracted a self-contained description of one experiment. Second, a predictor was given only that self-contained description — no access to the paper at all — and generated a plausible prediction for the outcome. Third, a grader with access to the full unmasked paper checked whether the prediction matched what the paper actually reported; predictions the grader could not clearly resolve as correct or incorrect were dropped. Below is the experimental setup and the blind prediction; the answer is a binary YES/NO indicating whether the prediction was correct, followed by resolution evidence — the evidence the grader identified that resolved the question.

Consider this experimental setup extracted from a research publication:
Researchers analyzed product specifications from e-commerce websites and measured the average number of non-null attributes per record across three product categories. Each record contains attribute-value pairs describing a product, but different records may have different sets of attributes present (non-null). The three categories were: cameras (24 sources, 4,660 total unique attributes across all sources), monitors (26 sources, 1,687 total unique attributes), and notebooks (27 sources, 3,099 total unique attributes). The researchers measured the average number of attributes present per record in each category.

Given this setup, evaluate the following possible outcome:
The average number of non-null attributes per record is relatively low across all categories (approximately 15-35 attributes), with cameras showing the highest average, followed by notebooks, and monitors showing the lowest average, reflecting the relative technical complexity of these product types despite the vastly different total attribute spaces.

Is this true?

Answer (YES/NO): NO